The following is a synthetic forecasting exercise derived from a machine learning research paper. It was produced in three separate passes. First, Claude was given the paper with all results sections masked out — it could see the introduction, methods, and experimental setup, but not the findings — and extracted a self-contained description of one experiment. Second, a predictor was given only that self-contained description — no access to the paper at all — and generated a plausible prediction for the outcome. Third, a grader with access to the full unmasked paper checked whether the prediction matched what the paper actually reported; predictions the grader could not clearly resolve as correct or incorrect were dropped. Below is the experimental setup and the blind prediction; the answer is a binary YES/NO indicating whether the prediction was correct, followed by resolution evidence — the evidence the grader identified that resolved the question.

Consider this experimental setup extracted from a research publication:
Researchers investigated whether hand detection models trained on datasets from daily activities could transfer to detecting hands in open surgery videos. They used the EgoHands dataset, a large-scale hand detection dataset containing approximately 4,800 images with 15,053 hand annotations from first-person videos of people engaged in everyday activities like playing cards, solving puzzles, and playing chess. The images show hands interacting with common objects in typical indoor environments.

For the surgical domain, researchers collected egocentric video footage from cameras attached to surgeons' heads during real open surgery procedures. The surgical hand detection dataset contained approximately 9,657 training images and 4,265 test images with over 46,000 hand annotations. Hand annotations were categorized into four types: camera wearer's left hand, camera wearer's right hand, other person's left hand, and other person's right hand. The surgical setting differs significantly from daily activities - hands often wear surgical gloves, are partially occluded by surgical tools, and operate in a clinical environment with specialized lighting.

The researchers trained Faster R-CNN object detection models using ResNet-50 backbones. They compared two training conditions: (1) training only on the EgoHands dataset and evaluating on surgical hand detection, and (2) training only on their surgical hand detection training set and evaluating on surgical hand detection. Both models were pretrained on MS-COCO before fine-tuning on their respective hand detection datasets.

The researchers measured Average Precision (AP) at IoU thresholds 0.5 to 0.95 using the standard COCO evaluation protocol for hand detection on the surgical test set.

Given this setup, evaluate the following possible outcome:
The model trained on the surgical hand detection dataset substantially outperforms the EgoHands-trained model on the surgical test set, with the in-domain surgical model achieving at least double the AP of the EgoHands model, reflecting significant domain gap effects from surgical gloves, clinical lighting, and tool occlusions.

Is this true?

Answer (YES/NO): YES